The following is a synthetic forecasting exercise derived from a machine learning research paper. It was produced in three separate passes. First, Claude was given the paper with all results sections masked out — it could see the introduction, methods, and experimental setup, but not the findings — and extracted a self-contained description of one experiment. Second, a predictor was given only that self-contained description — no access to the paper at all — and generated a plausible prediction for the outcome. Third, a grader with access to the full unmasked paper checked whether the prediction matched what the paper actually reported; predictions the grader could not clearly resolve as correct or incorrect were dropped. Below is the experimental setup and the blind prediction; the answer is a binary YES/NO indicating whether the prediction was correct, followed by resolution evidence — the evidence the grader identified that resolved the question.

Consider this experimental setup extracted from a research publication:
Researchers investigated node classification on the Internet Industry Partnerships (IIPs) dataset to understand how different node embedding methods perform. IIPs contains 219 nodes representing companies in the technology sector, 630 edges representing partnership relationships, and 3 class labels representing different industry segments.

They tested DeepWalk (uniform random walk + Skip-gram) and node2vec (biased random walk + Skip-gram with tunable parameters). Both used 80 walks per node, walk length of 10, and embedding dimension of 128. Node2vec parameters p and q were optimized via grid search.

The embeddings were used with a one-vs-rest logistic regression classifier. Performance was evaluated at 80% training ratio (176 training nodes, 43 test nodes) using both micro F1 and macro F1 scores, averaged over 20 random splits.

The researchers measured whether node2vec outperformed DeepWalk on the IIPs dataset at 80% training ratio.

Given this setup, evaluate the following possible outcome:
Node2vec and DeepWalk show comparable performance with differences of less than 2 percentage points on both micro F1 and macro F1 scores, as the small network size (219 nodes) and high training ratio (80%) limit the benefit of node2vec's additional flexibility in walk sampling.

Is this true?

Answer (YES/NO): NO